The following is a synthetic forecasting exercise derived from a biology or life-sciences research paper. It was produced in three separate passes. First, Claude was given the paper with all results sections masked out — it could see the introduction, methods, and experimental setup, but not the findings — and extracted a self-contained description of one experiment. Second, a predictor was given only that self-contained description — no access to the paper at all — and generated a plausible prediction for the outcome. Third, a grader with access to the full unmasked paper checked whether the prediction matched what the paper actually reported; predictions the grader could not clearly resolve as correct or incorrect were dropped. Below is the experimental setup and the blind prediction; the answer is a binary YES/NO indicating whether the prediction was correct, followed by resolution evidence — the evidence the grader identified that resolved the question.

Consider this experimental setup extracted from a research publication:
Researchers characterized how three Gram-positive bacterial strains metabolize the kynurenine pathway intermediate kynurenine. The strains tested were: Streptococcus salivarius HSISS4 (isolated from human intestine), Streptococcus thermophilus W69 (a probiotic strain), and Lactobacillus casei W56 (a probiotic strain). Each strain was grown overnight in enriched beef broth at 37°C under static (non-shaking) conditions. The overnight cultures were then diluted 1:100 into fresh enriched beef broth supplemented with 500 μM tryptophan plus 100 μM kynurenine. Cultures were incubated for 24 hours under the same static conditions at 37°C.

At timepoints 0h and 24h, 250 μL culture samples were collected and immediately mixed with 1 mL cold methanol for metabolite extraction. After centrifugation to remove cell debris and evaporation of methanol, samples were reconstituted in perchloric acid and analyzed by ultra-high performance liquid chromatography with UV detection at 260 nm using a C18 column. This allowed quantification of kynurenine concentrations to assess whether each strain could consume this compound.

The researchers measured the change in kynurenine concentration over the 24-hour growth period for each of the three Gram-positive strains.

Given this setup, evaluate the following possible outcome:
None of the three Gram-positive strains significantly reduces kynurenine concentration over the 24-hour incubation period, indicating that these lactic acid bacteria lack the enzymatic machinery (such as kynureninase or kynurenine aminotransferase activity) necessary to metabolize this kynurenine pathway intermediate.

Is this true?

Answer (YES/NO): YES